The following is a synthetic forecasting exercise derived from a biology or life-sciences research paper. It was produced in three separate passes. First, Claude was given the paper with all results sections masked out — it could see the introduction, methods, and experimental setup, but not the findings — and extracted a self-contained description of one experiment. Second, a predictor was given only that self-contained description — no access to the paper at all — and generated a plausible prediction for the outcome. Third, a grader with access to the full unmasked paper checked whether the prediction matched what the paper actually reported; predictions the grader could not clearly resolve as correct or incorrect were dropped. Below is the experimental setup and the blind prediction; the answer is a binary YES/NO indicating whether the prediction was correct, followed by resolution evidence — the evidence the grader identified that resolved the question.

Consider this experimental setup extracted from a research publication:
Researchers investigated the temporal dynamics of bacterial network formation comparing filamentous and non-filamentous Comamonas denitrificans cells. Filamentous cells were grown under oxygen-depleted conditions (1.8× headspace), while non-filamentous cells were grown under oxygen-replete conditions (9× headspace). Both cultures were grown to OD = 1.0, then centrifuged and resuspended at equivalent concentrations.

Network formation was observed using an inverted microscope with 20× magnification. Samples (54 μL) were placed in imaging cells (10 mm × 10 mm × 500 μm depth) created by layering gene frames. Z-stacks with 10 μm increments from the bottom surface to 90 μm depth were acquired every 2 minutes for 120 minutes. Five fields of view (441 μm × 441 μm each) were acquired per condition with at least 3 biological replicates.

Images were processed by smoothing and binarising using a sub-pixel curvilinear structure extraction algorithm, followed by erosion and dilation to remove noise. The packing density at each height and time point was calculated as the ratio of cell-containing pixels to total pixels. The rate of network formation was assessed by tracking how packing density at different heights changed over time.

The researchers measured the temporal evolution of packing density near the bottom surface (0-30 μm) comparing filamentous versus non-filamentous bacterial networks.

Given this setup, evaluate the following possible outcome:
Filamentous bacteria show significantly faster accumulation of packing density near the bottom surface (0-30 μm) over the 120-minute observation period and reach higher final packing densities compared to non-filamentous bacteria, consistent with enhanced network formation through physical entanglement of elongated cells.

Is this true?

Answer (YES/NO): NO